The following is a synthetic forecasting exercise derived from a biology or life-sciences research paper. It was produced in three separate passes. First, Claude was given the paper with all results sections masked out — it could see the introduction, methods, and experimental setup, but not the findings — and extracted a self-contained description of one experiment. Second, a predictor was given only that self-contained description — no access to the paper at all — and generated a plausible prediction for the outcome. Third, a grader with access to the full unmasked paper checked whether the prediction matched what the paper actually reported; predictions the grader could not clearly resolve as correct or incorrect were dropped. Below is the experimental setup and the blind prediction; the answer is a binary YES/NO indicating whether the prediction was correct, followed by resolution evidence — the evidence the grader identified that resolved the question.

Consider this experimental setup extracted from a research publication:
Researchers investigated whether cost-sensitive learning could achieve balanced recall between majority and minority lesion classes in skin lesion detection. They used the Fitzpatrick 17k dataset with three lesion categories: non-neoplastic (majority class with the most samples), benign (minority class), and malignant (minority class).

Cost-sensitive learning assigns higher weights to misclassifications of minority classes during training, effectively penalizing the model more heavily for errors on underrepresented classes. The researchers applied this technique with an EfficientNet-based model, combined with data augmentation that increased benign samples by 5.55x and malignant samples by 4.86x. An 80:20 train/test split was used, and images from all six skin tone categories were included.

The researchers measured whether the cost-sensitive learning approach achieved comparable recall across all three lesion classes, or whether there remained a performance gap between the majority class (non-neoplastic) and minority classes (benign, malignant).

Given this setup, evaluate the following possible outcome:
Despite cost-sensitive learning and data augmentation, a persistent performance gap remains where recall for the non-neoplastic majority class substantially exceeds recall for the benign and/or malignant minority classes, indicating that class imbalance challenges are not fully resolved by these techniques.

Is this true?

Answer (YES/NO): NO